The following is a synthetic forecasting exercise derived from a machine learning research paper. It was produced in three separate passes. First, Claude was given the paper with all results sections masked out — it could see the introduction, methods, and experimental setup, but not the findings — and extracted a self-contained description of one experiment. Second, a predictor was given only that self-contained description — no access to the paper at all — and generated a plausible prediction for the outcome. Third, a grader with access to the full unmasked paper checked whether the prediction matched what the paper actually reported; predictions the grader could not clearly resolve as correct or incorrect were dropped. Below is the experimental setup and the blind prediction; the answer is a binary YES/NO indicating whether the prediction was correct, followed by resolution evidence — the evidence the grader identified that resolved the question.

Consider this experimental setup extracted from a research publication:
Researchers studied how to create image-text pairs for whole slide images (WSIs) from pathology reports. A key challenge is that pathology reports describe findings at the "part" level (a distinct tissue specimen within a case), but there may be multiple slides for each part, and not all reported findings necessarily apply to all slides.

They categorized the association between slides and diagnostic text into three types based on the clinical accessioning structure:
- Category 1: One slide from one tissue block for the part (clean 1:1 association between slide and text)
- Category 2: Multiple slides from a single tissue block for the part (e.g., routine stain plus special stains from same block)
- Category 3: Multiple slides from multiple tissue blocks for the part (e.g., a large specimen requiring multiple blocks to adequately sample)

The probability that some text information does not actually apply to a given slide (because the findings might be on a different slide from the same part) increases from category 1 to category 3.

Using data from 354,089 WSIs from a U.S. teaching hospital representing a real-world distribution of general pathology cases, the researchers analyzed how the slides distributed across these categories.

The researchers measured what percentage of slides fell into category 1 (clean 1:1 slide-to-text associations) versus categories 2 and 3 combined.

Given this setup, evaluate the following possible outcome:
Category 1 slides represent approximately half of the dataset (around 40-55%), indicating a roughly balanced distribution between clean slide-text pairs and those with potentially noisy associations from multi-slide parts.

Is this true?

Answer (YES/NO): NO